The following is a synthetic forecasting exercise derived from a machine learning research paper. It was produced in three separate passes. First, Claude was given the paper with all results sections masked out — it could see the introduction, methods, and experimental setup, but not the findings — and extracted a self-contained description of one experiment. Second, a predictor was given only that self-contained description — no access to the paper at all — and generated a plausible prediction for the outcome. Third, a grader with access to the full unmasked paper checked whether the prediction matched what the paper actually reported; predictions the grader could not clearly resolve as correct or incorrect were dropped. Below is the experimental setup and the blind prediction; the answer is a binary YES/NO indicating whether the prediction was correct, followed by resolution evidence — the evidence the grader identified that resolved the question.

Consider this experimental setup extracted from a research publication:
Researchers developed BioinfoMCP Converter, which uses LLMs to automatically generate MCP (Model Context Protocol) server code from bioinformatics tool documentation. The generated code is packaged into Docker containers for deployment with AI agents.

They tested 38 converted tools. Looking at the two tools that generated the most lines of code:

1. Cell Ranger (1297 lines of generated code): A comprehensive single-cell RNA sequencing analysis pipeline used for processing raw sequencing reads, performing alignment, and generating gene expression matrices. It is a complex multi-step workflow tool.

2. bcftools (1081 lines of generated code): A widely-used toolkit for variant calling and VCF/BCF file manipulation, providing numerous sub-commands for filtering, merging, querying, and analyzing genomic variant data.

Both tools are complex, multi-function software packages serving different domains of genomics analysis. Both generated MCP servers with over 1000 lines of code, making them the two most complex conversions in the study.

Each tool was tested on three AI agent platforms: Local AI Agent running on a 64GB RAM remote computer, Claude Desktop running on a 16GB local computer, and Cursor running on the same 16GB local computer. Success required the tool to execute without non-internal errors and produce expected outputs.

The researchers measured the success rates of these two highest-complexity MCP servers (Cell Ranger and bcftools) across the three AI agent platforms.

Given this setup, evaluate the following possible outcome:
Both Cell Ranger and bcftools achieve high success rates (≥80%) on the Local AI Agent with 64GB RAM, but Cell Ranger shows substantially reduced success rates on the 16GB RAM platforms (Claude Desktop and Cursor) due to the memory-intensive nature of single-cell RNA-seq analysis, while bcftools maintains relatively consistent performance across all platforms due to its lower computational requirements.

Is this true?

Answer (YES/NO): NO